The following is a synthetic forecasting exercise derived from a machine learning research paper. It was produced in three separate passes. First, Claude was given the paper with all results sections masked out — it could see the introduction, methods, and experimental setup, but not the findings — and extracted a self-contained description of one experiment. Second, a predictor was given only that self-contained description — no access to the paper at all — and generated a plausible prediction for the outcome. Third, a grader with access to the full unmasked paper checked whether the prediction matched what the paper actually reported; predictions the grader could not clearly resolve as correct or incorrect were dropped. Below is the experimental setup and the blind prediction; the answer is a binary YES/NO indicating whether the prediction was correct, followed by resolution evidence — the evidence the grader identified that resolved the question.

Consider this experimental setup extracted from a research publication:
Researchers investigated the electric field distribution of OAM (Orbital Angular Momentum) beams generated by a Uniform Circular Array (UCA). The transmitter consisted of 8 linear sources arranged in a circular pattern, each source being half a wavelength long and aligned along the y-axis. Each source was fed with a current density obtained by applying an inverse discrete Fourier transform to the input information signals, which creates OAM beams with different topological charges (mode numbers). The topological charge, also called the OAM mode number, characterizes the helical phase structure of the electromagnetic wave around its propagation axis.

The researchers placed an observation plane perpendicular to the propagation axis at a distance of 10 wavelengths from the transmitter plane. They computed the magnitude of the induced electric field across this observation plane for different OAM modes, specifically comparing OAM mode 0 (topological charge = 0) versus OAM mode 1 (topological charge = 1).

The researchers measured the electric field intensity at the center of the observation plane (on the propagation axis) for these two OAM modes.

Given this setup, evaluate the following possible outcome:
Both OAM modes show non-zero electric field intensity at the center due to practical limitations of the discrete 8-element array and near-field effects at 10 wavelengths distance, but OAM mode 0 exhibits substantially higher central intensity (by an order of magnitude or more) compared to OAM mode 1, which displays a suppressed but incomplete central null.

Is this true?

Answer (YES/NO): NO